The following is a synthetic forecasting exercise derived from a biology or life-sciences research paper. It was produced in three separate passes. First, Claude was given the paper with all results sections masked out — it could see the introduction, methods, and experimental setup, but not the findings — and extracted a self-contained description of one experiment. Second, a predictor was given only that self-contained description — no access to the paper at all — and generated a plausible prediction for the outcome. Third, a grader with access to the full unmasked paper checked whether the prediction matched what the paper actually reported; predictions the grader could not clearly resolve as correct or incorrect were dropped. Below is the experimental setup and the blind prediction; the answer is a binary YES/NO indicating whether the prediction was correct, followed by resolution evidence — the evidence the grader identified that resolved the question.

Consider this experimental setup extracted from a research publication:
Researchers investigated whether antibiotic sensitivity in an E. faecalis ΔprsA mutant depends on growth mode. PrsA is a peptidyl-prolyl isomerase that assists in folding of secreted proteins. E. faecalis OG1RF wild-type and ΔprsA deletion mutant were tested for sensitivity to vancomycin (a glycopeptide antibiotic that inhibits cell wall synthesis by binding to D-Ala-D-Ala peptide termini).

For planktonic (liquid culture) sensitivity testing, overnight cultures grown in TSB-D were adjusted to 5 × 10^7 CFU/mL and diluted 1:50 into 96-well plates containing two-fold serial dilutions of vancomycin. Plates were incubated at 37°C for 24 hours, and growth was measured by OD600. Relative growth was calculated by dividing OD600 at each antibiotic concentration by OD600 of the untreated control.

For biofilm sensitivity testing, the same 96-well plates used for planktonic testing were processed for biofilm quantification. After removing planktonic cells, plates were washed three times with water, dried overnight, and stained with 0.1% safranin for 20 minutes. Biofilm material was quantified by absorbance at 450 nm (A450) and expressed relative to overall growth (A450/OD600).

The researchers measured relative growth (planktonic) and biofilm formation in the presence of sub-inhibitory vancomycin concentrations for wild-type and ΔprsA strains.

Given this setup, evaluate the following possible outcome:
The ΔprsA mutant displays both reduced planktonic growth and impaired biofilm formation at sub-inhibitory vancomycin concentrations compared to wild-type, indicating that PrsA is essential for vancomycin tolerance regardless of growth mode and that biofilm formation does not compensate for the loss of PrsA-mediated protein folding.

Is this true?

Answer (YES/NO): NO